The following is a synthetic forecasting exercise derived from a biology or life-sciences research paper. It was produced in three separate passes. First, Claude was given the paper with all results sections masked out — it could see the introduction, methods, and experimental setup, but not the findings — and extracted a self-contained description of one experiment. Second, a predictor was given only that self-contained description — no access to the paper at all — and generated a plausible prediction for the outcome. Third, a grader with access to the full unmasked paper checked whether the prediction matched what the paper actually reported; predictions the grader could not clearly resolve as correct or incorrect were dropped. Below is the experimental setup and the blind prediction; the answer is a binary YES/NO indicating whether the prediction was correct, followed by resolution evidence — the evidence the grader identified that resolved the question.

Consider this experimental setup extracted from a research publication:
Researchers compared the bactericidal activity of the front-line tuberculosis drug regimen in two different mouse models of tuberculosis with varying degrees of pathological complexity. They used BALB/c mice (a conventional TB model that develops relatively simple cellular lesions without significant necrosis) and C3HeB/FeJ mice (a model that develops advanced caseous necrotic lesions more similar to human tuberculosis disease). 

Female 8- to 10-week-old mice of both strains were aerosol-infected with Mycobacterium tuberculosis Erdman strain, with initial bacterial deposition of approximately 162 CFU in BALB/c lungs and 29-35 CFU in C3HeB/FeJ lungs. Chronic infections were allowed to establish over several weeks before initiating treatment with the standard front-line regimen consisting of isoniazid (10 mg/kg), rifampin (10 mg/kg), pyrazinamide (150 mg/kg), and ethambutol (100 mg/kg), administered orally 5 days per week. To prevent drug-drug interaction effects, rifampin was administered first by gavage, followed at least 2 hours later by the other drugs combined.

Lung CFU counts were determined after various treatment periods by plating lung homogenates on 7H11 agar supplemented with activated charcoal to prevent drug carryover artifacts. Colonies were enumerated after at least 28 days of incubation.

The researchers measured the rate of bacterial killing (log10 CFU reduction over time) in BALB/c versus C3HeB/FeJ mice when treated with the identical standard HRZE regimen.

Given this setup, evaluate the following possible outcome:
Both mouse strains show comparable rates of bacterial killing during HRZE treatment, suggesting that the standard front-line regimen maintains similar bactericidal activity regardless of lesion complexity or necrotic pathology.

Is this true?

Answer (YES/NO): YES